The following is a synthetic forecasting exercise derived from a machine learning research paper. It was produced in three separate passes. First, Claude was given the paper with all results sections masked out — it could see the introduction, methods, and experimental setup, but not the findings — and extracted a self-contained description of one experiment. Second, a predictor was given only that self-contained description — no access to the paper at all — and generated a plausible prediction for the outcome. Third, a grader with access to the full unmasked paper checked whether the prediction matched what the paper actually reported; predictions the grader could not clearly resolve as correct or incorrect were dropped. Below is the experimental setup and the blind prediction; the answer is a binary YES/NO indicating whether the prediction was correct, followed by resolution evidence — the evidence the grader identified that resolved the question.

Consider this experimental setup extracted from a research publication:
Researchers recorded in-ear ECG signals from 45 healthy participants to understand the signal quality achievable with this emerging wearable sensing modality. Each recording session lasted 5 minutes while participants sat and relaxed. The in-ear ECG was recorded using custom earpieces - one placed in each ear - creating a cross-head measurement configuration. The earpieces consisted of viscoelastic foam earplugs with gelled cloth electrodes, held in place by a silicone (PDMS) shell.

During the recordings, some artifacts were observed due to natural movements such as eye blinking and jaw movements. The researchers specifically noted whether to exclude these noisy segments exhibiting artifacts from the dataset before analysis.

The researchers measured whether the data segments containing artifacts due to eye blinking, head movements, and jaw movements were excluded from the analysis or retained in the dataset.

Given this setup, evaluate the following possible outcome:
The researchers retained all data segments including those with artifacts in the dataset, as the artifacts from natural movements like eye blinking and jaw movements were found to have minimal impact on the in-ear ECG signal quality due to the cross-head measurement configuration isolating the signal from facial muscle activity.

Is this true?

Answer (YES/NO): NO